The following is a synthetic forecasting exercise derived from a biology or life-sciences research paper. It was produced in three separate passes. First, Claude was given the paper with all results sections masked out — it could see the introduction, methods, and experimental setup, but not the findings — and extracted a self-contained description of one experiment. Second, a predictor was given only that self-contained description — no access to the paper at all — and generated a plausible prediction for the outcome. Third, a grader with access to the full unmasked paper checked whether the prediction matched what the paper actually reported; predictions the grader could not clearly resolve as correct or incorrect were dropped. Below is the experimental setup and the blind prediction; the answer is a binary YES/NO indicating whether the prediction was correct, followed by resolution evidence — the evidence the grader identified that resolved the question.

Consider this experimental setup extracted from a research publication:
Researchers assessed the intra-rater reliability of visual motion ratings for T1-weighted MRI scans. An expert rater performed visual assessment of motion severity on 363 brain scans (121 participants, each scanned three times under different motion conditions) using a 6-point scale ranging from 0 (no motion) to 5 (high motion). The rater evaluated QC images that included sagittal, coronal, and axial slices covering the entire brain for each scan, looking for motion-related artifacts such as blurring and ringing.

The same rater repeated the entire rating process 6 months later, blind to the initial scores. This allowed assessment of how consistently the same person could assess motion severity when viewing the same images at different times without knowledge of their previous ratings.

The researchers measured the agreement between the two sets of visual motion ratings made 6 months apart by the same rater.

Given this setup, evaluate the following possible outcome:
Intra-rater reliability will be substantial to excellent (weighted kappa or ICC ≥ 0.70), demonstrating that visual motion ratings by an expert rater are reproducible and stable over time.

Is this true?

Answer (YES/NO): YES